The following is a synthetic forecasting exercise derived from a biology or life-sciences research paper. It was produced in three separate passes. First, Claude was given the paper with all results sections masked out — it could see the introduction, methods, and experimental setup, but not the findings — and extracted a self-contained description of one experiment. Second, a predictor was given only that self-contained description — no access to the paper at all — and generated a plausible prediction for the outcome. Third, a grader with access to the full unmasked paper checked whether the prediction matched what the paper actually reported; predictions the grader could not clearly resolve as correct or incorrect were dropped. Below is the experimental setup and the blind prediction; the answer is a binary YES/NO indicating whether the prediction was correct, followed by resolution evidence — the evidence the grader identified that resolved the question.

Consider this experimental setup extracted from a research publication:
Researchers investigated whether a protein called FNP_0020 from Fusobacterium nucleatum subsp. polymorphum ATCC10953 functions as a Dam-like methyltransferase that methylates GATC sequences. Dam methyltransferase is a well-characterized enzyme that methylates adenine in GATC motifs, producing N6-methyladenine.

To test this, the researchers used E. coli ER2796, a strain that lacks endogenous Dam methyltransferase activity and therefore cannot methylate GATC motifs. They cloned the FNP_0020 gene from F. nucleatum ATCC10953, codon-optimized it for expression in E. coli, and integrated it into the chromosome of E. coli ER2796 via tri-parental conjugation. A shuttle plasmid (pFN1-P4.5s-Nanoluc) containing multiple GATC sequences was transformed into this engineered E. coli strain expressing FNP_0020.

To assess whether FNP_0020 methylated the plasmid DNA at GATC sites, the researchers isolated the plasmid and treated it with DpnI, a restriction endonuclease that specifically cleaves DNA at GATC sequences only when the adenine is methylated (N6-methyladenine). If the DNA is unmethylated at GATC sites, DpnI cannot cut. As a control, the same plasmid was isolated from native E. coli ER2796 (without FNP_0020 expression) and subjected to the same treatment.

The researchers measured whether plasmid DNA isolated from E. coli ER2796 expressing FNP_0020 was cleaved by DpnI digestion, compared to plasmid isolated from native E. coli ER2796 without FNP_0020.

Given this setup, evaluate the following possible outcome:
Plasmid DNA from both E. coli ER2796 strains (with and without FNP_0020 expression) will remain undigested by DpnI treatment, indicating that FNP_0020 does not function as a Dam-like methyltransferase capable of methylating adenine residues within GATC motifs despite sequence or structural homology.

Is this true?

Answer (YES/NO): NO